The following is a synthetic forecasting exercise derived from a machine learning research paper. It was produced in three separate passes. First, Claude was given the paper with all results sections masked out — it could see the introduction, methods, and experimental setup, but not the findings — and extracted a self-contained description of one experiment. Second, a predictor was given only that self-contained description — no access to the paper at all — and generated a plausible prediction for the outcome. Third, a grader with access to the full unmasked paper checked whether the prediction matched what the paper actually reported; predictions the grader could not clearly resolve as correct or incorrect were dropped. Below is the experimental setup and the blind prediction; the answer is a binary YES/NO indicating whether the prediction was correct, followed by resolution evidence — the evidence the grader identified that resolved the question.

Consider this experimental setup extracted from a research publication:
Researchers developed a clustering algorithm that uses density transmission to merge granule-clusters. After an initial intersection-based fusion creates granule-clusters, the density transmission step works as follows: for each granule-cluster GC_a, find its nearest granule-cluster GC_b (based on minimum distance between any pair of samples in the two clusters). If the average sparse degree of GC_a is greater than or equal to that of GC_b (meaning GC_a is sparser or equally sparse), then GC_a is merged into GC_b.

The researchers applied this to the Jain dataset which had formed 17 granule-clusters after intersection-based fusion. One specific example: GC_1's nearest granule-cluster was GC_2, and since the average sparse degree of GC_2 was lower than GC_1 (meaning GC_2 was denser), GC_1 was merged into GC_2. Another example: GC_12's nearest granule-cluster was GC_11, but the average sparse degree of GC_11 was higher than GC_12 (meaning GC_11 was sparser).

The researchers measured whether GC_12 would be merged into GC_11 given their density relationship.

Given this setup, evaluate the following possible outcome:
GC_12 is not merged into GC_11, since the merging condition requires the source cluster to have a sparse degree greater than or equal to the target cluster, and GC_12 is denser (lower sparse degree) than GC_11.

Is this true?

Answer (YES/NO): YES